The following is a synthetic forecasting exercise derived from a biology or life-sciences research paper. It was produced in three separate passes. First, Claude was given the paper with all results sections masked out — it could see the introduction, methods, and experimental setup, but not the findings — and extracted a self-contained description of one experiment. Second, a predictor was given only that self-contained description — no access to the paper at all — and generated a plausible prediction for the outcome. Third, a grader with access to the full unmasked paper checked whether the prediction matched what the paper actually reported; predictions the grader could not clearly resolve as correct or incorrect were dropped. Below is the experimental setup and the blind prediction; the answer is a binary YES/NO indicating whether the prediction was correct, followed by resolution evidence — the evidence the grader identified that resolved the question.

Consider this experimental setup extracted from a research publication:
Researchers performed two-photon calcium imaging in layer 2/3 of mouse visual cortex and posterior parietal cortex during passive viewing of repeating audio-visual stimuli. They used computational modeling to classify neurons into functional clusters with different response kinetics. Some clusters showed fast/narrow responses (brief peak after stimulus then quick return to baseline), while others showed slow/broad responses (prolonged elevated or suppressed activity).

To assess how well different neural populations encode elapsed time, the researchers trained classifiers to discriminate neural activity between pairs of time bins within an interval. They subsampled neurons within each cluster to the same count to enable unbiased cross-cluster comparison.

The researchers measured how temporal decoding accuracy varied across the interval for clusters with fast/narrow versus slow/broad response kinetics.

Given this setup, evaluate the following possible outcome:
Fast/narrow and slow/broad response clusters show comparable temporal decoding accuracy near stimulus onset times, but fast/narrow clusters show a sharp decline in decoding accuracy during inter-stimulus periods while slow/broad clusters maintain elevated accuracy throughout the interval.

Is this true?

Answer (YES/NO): NO